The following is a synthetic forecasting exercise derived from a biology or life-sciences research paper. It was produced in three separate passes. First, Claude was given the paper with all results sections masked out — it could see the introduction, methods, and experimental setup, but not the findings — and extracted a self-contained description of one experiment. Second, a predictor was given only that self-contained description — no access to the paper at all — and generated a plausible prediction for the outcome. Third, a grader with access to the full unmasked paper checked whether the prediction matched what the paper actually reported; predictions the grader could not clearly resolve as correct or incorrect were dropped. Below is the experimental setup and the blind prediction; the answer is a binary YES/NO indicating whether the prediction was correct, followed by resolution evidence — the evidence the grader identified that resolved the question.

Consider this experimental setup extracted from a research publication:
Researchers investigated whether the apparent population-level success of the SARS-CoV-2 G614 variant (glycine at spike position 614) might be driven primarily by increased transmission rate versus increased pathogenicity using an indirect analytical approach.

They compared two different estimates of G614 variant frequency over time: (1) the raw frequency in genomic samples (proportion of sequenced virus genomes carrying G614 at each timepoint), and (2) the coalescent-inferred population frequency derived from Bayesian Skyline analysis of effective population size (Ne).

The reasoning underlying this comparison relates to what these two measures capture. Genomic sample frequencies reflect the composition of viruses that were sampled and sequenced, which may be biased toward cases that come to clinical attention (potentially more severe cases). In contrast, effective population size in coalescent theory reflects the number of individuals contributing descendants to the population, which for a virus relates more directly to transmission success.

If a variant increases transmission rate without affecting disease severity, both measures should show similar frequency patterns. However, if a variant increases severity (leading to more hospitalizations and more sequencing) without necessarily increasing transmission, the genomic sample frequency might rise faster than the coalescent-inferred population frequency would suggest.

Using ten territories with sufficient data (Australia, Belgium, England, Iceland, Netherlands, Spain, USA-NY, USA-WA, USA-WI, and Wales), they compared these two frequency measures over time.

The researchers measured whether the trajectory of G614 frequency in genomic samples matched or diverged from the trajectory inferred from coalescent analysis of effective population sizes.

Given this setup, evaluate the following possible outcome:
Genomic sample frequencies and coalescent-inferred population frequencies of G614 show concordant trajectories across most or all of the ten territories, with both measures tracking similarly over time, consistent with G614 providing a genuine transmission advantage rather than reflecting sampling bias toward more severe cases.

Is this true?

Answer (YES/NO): YES